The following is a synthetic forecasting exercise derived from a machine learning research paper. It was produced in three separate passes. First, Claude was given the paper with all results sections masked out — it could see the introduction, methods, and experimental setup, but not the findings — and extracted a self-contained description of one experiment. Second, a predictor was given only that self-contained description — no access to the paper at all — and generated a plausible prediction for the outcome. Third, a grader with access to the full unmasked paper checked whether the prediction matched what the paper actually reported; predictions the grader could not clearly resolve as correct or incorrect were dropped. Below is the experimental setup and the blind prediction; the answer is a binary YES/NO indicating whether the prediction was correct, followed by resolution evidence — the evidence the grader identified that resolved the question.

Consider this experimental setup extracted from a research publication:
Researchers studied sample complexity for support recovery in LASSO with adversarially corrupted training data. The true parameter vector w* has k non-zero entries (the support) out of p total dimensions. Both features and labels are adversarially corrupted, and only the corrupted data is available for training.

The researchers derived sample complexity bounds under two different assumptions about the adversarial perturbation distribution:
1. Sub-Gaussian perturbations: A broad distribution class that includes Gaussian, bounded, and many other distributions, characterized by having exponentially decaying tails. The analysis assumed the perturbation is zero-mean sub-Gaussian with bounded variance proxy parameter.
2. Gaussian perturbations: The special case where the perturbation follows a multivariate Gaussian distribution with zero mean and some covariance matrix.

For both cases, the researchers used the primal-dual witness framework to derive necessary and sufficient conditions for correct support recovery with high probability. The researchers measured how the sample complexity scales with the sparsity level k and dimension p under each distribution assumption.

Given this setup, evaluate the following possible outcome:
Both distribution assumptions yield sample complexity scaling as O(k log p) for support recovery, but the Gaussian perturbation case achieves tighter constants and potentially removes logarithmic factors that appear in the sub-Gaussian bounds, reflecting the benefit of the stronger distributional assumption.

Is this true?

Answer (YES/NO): NO